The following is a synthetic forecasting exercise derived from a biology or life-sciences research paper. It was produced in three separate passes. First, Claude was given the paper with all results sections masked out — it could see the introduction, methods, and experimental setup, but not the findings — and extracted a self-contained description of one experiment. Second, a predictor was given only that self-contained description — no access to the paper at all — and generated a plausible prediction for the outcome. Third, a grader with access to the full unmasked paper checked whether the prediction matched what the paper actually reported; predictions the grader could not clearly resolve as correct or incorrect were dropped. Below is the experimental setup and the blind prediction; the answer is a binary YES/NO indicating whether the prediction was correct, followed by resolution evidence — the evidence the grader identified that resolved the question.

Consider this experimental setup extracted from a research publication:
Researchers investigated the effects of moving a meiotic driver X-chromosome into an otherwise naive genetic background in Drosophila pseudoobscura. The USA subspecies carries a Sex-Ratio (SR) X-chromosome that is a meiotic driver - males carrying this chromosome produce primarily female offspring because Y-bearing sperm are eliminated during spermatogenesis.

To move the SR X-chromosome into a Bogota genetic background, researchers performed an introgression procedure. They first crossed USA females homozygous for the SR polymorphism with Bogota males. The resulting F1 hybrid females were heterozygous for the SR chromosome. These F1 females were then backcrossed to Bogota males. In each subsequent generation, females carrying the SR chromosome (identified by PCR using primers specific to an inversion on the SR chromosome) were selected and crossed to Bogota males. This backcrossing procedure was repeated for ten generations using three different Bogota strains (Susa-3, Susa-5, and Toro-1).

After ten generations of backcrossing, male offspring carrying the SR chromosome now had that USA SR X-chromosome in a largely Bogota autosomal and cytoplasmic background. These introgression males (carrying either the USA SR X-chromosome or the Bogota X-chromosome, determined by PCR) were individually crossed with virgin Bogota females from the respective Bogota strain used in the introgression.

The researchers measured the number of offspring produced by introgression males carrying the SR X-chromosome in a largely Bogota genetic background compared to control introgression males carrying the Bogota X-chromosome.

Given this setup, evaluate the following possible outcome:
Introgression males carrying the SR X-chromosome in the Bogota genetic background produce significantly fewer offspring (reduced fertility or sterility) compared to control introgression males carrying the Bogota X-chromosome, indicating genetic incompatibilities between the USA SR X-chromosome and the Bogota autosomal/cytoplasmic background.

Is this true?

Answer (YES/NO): YES